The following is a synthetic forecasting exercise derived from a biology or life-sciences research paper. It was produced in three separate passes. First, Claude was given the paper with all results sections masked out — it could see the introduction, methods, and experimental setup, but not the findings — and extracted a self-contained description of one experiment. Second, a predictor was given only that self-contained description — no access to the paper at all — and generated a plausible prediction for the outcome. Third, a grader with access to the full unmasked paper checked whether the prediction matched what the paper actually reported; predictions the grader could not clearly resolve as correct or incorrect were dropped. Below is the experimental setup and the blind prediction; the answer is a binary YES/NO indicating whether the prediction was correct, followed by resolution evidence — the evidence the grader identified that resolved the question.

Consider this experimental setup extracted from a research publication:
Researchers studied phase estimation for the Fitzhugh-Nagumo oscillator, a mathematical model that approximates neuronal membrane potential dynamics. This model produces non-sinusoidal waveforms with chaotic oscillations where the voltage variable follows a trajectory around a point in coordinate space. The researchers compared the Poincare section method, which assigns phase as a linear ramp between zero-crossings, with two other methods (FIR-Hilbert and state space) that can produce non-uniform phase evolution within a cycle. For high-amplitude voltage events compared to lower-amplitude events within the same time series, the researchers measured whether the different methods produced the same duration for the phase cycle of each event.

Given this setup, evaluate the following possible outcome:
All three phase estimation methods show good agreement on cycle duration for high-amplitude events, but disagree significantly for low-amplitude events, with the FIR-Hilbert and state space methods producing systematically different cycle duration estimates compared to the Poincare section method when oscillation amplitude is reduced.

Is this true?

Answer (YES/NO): NO